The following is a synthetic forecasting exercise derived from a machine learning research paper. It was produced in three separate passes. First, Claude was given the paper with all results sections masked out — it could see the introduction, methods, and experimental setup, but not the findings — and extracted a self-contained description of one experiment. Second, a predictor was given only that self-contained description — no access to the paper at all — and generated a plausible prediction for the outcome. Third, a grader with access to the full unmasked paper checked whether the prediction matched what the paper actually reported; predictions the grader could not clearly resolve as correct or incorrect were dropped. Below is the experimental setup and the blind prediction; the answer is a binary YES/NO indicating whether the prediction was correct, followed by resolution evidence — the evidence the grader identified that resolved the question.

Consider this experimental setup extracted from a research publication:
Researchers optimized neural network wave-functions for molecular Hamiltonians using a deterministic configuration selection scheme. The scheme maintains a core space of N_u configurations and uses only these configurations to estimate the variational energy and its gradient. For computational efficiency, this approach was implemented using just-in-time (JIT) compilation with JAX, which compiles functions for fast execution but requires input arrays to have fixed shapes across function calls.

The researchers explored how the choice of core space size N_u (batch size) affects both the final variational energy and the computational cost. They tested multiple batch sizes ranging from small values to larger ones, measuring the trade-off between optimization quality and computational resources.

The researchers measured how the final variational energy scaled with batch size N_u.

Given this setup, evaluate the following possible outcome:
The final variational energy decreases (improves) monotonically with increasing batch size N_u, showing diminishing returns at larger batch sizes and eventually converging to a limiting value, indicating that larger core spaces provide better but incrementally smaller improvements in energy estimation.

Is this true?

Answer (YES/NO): YES